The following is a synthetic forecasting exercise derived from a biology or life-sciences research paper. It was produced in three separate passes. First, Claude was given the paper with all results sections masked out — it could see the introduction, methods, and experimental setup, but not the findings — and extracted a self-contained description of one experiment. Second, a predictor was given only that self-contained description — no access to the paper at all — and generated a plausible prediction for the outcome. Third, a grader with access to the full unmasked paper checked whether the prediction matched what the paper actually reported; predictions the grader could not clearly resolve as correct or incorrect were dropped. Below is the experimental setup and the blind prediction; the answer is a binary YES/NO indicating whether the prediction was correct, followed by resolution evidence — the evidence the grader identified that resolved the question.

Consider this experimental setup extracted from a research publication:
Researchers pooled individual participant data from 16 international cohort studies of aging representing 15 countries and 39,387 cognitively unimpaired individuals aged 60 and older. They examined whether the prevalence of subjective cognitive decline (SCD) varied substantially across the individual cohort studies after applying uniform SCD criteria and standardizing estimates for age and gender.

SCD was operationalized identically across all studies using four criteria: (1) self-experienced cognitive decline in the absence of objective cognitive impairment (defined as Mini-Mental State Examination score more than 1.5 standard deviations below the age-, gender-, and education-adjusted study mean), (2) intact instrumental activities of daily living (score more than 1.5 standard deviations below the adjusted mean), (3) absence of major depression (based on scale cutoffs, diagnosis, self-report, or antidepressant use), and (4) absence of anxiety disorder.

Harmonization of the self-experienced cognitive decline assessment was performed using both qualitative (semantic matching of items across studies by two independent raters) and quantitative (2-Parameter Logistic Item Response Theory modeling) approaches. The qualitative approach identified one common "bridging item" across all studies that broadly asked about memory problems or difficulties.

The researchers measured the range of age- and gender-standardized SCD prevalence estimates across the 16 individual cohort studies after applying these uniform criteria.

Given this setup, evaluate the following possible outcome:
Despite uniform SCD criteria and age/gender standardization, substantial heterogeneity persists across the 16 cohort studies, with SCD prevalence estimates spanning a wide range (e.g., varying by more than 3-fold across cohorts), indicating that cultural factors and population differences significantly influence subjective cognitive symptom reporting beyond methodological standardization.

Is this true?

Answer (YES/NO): NO